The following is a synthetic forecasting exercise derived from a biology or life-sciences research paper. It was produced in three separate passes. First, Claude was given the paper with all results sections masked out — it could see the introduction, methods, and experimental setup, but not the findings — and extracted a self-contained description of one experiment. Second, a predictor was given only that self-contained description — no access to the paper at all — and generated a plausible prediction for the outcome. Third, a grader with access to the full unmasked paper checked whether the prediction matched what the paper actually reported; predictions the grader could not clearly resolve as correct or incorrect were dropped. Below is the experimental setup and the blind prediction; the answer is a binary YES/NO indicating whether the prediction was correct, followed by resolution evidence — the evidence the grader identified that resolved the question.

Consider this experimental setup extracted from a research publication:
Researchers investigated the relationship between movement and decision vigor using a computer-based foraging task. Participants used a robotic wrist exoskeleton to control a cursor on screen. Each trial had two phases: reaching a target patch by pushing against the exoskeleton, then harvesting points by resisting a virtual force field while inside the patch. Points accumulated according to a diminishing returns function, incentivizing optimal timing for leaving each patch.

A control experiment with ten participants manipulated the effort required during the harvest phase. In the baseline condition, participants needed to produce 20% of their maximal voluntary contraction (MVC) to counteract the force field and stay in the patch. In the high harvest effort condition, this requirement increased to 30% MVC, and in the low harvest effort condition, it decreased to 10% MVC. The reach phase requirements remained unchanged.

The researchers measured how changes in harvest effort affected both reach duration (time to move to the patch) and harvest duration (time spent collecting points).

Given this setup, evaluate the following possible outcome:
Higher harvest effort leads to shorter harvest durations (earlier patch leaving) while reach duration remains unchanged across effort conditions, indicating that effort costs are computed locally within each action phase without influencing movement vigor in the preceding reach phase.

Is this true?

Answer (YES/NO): NO